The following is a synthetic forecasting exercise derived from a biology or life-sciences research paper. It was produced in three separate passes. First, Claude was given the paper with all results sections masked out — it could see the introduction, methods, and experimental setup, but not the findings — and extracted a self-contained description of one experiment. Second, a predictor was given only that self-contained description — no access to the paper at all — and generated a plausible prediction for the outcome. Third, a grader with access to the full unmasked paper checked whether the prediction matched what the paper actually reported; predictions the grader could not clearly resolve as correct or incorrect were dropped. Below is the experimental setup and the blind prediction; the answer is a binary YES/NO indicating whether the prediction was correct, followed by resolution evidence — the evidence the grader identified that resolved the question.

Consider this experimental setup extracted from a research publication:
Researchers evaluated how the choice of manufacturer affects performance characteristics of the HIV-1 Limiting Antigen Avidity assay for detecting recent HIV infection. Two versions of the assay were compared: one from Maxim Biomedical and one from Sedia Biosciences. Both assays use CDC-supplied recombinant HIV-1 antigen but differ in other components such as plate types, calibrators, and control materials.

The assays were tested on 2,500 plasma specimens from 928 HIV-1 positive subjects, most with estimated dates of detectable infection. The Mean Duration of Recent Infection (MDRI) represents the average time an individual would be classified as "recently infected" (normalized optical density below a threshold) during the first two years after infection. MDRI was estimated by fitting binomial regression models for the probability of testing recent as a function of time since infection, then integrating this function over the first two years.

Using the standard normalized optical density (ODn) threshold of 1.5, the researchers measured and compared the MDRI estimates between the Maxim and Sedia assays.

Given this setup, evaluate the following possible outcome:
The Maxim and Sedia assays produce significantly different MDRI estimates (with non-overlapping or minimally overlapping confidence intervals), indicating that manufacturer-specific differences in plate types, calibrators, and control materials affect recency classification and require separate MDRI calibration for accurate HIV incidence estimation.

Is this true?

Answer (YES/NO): YES